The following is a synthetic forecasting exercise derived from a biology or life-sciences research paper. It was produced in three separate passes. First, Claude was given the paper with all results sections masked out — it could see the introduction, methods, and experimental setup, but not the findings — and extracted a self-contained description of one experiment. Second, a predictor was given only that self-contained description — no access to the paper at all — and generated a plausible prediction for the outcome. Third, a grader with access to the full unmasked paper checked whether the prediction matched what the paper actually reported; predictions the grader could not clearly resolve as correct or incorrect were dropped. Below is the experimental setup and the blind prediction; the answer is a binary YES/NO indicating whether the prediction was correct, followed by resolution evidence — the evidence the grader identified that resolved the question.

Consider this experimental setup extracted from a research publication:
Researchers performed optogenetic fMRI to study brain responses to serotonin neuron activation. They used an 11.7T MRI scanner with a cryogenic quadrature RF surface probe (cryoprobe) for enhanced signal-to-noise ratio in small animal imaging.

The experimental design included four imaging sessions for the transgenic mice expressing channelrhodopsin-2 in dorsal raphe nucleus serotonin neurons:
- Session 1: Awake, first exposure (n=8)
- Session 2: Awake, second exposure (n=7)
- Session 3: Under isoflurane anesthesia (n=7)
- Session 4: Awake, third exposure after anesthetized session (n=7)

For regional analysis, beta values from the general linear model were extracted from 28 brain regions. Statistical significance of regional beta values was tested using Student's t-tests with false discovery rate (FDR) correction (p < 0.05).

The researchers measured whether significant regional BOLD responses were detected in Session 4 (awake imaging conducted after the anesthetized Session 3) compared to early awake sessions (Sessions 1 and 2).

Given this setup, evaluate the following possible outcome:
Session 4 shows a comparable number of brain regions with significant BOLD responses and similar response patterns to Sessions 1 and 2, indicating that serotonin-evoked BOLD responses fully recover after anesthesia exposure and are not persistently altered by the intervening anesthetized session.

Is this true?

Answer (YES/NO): YES